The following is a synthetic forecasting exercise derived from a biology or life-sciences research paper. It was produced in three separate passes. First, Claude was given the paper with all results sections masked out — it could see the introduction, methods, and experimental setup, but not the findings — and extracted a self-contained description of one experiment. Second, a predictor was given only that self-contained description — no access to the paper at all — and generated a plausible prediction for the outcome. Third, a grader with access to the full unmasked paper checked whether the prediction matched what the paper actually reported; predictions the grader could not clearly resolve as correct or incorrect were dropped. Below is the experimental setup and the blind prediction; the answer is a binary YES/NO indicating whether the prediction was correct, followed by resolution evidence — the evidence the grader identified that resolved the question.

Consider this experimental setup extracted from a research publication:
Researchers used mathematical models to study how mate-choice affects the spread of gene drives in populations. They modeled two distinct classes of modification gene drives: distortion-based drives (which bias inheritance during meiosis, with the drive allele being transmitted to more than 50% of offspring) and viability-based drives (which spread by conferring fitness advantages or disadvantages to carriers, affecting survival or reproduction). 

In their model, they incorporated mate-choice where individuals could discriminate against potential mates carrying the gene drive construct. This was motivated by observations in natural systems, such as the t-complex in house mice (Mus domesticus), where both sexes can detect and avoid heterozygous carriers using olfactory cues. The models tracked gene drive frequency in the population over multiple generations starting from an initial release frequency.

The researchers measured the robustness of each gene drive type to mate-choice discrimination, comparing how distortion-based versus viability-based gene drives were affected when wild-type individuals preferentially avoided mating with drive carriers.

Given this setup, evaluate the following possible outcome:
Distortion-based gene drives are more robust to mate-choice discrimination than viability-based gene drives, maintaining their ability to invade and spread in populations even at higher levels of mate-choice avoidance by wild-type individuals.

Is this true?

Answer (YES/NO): YES